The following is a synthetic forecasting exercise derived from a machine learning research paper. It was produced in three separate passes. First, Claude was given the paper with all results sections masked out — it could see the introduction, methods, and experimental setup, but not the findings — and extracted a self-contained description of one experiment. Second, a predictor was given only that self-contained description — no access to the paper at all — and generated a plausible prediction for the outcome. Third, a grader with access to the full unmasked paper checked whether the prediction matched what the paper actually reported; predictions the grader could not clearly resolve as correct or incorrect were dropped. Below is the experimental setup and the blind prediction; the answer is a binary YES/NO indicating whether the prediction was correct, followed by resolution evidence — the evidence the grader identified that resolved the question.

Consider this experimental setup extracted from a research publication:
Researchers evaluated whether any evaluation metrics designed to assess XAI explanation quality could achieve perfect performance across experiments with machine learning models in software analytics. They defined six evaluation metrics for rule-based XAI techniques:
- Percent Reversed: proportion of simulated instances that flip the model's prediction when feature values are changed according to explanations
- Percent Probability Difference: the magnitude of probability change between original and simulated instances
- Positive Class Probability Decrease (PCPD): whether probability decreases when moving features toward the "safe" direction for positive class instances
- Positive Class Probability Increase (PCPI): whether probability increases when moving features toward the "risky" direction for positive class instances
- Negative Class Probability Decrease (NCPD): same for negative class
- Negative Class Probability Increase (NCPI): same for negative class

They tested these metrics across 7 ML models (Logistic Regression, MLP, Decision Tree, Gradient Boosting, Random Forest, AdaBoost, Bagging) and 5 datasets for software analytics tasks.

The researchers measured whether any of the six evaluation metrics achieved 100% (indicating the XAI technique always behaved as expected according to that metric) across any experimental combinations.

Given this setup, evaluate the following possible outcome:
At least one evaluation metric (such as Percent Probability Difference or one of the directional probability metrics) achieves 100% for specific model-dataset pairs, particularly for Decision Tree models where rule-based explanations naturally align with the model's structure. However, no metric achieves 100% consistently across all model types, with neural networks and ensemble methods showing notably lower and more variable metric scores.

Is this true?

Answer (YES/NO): NO